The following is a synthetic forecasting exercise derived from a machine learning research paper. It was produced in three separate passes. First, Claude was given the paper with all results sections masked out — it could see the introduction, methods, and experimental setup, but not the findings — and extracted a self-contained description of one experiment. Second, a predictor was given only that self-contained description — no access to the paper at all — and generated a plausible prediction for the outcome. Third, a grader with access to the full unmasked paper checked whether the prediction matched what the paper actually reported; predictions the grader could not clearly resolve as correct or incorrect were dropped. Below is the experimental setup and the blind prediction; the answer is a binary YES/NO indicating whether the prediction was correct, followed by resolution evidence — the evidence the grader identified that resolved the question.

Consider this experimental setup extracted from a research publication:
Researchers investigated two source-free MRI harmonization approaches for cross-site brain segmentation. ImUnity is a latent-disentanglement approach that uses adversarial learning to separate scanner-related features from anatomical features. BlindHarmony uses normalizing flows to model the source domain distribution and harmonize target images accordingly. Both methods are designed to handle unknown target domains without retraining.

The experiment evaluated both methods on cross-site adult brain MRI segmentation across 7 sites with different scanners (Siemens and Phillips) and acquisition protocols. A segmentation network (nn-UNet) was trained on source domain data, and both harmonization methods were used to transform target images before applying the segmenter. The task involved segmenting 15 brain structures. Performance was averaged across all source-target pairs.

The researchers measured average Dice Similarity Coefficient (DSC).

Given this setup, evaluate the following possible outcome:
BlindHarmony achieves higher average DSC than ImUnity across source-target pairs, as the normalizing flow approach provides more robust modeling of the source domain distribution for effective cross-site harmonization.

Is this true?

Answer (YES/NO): YES